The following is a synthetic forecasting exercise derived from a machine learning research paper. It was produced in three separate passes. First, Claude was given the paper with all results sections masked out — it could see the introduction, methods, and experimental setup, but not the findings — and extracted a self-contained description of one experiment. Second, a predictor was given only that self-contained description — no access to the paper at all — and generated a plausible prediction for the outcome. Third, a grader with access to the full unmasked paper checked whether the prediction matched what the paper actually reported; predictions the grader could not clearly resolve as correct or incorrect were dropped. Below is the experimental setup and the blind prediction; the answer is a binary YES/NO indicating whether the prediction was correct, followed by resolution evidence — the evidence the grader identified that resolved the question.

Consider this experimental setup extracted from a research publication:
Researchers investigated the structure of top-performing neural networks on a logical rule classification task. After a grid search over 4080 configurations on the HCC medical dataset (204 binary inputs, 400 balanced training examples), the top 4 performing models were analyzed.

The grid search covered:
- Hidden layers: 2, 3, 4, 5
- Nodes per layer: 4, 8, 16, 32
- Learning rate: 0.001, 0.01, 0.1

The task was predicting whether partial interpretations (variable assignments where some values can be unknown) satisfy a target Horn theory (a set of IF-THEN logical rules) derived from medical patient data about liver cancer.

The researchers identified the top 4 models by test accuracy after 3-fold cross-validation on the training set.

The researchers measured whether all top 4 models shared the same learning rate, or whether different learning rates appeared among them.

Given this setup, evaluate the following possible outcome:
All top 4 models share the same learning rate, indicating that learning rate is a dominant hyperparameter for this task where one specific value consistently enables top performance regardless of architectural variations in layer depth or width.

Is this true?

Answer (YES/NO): YES